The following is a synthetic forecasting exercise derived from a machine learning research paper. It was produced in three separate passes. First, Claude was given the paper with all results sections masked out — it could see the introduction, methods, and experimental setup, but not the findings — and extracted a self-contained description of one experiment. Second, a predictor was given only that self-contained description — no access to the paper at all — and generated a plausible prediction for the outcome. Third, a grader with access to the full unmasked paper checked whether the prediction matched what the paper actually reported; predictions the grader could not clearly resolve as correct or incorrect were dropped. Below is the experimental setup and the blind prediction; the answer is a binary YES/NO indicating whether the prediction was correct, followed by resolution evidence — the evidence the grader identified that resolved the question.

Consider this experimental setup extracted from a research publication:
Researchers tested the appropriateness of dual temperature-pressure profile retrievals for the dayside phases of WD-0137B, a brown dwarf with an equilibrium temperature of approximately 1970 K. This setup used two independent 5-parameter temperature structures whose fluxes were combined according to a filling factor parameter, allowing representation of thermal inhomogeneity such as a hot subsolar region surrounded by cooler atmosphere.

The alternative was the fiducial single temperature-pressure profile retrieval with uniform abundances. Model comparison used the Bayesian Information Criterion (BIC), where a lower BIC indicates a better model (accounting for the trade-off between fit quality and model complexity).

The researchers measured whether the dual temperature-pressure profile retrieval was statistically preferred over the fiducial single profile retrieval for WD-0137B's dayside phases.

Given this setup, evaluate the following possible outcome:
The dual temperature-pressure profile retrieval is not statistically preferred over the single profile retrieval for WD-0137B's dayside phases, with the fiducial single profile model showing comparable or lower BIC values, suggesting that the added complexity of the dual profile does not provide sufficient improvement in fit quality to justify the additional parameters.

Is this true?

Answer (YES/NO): YES